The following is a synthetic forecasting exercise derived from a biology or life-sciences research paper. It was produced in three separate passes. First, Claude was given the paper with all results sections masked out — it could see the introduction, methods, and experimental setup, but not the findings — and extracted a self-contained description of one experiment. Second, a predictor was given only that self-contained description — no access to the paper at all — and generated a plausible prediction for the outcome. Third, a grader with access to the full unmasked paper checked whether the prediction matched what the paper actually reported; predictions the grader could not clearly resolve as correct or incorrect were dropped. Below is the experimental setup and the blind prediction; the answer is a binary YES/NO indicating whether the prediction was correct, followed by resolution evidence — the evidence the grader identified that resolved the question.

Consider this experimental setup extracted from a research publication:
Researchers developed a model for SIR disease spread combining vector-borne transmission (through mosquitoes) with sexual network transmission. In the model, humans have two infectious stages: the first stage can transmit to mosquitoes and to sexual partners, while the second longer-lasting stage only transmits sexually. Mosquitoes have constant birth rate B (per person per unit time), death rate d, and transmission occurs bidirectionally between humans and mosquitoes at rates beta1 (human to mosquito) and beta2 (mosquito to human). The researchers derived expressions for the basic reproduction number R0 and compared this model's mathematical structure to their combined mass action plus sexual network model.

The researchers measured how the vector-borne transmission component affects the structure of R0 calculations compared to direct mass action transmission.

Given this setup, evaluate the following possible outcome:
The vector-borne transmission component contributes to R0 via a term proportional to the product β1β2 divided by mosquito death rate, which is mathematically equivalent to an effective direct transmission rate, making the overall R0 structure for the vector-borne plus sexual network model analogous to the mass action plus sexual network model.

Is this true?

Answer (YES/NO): YES